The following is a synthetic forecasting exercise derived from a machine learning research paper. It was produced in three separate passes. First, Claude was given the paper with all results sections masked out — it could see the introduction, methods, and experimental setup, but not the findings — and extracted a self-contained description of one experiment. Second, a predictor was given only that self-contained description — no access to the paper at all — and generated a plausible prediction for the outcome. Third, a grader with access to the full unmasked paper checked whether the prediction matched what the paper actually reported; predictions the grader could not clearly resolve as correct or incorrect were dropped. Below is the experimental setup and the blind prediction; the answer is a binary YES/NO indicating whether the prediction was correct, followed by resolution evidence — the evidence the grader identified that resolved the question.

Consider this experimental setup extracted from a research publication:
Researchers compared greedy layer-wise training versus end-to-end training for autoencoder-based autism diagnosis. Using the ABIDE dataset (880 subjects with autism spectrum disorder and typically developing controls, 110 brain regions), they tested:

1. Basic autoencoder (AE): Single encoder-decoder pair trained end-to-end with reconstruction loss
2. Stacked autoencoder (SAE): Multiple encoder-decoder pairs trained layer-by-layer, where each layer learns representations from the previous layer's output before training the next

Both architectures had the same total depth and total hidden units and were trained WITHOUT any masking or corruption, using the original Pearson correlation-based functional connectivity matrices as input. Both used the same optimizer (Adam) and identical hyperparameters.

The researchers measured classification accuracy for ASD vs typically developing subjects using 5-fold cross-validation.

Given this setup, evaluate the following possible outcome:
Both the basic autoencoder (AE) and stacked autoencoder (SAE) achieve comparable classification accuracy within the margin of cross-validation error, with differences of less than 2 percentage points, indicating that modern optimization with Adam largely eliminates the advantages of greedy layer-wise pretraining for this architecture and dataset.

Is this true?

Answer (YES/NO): YES